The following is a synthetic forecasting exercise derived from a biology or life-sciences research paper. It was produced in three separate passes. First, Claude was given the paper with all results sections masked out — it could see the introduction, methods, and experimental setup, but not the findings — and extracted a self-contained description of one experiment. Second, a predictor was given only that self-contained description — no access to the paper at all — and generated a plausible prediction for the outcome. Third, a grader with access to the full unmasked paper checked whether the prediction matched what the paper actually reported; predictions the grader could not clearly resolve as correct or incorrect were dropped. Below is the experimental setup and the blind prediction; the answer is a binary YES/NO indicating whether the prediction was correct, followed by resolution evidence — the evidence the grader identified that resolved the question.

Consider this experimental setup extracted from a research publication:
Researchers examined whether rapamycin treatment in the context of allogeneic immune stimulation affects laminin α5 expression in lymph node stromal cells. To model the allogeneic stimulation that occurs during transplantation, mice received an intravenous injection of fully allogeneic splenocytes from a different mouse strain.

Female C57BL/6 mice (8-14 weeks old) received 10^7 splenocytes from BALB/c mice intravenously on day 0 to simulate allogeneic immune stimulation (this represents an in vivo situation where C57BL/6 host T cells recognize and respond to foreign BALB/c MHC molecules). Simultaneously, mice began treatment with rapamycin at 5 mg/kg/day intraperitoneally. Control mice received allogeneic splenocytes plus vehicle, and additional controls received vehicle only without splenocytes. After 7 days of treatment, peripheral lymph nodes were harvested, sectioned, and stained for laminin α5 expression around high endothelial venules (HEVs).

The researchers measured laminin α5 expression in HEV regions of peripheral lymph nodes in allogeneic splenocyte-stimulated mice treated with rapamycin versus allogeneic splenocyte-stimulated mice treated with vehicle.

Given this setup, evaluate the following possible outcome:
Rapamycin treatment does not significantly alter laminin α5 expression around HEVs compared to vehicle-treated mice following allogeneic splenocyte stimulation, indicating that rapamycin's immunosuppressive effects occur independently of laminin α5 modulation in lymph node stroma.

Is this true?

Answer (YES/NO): NO